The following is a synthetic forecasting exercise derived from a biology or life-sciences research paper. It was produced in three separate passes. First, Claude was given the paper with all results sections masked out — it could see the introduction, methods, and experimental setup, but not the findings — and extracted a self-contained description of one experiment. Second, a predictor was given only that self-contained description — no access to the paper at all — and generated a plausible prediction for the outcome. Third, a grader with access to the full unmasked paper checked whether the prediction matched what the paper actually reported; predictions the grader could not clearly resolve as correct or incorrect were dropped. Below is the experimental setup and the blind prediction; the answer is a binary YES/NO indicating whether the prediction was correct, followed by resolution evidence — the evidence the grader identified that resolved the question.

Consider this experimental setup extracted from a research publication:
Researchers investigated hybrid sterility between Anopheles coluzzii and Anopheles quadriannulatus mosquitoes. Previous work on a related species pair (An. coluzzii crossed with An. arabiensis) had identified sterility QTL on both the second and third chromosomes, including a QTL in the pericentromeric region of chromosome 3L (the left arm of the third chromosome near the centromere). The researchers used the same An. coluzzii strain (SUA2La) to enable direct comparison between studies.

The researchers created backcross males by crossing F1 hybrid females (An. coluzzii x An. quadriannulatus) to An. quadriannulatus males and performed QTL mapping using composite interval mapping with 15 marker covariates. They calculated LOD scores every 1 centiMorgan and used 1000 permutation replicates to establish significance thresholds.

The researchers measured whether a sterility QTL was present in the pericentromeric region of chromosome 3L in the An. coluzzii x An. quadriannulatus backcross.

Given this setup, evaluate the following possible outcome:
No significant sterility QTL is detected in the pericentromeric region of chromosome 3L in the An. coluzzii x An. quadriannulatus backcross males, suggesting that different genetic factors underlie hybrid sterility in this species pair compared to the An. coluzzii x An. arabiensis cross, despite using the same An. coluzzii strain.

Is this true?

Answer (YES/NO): NO